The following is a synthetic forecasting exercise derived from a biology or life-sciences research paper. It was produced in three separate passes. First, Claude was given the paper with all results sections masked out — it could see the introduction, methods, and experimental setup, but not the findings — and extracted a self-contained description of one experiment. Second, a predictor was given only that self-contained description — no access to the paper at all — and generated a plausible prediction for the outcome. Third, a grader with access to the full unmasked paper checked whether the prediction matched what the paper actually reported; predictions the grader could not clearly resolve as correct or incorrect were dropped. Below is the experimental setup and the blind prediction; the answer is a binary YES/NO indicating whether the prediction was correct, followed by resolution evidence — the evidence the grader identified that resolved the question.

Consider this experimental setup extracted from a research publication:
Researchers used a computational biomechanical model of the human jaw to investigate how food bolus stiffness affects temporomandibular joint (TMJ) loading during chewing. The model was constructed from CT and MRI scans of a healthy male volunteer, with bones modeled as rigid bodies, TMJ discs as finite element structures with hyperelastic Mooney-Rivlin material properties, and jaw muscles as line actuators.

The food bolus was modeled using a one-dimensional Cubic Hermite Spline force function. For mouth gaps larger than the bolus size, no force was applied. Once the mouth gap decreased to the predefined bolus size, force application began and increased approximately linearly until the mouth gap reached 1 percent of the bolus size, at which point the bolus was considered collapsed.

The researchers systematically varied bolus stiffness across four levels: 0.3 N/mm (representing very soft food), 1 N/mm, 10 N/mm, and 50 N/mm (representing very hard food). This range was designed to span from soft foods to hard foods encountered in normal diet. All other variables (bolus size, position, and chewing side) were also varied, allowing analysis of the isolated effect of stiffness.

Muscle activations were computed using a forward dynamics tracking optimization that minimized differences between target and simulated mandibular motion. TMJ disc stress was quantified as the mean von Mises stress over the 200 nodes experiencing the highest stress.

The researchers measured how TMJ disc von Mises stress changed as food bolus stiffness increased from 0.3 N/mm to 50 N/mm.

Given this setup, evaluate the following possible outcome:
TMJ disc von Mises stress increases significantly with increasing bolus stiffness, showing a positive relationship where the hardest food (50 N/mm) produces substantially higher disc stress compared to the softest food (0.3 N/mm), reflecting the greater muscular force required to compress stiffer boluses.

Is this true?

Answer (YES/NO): YES